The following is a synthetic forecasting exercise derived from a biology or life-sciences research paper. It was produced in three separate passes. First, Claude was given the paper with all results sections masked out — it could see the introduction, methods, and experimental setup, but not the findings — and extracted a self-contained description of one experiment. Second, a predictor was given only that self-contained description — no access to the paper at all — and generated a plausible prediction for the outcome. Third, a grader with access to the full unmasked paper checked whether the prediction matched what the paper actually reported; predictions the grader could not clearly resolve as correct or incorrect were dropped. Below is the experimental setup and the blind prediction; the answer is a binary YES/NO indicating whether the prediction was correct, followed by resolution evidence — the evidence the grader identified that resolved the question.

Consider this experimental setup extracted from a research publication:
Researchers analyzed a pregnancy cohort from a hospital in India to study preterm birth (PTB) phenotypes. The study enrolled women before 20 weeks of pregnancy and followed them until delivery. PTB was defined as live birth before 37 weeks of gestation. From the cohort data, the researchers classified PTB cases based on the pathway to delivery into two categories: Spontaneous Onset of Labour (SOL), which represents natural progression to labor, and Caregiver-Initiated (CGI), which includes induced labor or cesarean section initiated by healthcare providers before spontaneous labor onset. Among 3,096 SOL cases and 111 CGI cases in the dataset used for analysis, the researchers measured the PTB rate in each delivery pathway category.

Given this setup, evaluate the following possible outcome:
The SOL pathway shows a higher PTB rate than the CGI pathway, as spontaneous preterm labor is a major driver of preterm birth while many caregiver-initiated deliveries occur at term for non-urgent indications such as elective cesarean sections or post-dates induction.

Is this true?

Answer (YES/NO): NO